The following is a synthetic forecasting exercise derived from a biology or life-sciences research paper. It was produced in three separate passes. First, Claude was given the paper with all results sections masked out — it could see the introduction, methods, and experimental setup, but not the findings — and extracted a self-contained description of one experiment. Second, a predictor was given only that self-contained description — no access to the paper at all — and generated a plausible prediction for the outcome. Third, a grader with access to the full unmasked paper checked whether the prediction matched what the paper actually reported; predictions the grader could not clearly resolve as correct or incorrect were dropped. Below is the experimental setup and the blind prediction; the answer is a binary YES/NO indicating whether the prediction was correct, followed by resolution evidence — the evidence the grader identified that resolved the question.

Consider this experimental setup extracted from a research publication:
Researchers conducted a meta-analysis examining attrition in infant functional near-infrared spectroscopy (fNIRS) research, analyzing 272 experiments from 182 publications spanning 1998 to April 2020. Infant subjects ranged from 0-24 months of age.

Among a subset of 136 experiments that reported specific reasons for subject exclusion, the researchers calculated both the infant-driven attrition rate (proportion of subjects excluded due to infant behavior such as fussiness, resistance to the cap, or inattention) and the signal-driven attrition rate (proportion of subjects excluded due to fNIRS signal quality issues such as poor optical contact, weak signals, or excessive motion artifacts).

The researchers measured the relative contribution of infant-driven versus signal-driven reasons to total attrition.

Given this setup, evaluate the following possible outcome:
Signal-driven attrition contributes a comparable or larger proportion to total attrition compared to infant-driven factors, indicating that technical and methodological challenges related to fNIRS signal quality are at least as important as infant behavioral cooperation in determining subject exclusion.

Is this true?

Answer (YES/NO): NO